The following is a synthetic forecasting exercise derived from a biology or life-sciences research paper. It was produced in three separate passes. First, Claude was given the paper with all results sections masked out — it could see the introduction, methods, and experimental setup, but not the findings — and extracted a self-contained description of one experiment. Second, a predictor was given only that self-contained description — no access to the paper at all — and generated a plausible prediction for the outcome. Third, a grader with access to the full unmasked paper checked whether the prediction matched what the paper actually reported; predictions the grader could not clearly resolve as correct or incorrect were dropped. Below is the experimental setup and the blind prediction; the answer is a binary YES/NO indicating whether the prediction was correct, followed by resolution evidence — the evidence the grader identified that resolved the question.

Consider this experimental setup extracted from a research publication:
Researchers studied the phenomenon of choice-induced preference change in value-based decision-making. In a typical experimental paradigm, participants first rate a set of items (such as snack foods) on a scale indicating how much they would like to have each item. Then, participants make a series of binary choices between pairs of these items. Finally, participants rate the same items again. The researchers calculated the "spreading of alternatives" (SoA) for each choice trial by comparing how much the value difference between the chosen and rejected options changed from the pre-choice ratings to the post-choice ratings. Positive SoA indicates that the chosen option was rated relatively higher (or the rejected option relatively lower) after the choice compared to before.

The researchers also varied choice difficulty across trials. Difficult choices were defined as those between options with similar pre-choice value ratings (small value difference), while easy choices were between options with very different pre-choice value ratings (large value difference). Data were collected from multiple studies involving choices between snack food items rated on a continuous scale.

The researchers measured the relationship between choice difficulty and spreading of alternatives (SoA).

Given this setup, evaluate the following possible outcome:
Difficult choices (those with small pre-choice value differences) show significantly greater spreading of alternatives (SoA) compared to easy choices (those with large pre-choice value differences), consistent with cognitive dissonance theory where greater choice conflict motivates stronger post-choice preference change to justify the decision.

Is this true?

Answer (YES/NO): NO